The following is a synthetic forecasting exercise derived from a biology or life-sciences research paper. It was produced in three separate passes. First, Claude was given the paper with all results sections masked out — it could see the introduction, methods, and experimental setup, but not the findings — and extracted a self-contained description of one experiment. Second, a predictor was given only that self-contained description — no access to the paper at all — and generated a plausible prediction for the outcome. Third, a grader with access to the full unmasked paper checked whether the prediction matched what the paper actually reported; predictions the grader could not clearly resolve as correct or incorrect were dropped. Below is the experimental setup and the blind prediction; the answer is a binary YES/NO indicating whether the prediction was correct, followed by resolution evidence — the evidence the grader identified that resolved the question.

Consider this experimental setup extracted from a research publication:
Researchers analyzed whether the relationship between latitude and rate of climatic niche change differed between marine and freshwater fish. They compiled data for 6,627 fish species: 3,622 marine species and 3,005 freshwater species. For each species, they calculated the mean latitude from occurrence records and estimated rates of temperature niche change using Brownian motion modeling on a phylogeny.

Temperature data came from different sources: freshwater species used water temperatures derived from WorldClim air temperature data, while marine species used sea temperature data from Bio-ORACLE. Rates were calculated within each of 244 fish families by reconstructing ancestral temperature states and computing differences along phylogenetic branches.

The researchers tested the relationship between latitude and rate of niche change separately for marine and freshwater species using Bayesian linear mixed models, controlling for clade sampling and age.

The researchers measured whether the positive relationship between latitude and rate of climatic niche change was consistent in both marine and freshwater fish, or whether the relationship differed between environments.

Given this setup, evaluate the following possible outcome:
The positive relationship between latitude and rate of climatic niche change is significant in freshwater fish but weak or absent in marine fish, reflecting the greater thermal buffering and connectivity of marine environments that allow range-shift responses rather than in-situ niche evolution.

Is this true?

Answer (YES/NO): NO